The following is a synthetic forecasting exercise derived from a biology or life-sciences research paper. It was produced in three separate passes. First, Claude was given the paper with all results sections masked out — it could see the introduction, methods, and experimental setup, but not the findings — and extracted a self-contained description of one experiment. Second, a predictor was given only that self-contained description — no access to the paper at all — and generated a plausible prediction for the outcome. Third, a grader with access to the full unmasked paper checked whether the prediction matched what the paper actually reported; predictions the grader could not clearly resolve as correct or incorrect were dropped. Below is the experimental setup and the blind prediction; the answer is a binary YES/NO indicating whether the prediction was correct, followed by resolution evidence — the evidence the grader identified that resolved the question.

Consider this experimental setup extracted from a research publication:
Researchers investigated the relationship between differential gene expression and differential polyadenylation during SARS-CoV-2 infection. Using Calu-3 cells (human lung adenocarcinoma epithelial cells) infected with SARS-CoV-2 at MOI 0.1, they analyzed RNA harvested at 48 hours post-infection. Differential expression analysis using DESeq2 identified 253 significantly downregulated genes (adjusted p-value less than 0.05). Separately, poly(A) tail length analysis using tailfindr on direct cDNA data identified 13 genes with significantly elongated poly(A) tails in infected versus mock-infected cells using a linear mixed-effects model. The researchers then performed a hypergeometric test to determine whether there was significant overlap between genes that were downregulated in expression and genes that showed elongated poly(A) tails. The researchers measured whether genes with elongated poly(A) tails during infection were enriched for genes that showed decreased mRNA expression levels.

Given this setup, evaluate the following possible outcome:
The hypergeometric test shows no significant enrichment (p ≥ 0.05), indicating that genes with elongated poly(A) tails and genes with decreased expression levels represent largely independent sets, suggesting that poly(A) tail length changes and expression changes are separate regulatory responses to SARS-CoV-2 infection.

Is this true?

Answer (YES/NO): NO